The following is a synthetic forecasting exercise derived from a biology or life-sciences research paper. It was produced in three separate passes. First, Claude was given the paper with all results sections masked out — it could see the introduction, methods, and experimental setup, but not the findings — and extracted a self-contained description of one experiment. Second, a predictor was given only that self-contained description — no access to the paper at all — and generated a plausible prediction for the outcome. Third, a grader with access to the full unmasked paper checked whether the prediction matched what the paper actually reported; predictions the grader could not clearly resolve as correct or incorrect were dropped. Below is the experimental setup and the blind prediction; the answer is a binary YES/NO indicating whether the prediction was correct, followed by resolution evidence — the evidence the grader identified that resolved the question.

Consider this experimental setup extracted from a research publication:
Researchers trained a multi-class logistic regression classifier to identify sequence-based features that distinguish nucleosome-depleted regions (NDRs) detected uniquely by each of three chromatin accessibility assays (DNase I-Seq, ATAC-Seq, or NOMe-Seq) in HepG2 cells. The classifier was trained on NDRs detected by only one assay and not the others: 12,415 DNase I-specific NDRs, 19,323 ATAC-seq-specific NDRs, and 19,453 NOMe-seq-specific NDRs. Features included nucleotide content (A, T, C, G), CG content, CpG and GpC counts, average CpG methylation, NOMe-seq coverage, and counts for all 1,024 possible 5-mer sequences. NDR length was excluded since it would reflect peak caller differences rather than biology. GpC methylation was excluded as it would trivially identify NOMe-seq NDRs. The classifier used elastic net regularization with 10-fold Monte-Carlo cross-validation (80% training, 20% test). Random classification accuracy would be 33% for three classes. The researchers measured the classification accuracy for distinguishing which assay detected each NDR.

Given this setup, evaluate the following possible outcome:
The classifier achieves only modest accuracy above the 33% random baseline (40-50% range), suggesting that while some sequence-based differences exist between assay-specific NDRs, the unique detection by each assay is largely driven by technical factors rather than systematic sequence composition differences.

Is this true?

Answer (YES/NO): NO